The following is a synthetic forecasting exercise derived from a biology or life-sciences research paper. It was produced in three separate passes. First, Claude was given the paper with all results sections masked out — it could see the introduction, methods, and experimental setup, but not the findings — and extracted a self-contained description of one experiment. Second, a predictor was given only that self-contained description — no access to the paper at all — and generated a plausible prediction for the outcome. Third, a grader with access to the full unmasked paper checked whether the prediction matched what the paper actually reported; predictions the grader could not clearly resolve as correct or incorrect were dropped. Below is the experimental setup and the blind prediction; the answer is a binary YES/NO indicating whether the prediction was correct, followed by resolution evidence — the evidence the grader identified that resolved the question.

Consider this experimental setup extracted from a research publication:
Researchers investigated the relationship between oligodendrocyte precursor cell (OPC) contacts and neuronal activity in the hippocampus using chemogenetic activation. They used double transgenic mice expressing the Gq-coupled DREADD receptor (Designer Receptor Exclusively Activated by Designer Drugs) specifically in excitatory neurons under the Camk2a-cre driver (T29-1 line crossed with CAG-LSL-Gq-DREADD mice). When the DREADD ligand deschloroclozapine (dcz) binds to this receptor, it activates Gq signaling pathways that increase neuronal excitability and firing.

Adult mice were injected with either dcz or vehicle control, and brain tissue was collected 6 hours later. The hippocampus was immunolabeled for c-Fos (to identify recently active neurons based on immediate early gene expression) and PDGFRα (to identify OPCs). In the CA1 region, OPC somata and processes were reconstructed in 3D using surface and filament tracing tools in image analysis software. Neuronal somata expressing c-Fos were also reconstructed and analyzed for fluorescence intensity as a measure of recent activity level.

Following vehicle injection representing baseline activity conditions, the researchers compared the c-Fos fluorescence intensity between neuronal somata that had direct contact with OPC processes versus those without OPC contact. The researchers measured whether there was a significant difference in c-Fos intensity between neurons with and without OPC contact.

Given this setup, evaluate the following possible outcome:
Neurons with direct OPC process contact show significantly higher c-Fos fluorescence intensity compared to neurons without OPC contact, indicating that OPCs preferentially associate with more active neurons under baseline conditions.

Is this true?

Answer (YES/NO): NO